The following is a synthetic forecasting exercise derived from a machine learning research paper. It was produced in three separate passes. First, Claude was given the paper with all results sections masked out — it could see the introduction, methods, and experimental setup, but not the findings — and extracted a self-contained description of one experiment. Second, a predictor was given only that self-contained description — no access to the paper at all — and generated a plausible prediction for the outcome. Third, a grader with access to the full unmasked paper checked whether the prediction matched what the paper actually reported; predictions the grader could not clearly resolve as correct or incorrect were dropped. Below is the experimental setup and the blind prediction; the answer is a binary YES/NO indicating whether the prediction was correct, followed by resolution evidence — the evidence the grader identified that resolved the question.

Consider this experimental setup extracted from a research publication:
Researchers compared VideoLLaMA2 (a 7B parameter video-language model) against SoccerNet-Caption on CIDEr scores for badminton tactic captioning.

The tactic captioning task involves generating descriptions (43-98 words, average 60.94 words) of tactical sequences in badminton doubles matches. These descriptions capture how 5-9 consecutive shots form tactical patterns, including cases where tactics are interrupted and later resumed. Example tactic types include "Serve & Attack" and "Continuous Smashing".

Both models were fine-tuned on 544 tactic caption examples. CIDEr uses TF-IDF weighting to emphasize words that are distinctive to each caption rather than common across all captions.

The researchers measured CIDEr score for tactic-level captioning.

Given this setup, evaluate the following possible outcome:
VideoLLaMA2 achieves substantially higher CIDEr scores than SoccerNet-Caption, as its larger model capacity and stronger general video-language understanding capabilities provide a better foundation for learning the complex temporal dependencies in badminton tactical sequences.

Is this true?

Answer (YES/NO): YES